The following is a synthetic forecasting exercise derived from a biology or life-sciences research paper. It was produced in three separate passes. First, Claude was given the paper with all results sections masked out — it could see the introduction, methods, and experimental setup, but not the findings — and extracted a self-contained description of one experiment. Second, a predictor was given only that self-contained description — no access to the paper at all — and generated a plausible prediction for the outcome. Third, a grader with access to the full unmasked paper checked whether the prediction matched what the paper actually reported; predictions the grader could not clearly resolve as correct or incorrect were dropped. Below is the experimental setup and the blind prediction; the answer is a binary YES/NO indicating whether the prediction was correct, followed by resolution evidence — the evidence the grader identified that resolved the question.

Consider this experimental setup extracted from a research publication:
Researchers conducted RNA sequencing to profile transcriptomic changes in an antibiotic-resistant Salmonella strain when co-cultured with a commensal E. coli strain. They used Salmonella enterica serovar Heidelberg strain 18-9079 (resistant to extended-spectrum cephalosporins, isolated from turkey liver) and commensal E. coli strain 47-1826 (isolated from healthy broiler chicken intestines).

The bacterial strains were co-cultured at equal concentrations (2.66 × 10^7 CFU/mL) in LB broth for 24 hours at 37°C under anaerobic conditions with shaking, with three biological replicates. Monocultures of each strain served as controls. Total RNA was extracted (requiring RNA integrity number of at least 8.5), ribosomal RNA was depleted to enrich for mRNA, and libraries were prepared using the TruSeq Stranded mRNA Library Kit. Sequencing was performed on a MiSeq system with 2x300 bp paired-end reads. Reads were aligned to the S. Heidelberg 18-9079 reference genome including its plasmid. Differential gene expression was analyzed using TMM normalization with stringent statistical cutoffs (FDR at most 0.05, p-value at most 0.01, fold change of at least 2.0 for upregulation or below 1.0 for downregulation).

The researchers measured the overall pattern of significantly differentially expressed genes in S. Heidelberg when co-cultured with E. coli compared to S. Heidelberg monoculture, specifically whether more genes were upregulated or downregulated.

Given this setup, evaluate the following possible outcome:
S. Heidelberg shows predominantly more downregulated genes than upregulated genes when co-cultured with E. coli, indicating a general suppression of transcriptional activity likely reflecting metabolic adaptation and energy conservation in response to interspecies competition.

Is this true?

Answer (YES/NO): NO